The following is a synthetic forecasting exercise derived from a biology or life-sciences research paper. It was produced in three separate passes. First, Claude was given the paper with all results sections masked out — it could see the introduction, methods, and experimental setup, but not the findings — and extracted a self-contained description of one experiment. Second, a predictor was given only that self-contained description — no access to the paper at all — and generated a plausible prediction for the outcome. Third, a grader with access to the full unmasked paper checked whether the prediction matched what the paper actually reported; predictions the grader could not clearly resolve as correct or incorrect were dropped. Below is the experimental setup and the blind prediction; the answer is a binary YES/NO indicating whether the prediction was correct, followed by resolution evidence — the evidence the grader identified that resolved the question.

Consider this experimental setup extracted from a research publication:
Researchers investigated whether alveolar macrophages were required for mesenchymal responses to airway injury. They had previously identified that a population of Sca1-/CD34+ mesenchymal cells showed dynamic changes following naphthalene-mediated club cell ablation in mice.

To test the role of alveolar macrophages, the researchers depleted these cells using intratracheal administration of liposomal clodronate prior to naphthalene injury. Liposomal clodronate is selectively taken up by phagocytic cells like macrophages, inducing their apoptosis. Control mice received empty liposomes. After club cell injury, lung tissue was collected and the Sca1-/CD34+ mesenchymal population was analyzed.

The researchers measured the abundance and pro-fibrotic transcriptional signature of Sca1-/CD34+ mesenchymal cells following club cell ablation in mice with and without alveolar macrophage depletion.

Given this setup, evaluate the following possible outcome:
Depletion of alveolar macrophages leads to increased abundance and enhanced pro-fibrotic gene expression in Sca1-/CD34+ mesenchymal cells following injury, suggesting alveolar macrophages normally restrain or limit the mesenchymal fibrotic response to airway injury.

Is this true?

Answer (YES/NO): NO